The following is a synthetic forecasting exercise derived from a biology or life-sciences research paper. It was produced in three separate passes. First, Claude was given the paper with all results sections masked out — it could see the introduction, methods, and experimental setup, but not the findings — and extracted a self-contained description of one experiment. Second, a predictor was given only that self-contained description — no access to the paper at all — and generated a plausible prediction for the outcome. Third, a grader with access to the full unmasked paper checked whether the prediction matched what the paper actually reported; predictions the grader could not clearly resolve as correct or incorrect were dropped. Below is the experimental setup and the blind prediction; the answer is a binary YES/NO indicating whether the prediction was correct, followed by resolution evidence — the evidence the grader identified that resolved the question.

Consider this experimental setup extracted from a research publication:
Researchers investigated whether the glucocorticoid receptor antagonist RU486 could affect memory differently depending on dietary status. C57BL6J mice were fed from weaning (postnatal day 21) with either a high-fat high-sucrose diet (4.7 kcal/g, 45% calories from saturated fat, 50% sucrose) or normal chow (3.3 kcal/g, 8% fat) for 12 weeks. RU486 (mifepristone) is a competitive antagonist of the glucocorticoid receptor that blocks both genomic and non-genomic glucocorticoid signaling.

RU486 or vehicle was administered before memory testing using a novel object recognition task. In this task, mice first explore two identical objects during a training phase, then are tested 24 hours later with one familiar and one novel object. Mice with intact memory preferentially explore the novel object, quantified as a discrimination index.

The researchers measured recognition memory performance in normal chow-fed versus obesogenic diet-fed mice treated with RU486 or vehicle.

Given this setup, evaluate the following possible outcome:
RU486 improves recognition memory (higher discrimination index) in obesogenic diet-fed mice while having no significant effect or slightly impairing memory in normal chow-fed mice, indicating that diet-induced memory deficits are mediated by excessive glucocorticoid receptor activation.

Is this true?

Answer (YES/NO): NO